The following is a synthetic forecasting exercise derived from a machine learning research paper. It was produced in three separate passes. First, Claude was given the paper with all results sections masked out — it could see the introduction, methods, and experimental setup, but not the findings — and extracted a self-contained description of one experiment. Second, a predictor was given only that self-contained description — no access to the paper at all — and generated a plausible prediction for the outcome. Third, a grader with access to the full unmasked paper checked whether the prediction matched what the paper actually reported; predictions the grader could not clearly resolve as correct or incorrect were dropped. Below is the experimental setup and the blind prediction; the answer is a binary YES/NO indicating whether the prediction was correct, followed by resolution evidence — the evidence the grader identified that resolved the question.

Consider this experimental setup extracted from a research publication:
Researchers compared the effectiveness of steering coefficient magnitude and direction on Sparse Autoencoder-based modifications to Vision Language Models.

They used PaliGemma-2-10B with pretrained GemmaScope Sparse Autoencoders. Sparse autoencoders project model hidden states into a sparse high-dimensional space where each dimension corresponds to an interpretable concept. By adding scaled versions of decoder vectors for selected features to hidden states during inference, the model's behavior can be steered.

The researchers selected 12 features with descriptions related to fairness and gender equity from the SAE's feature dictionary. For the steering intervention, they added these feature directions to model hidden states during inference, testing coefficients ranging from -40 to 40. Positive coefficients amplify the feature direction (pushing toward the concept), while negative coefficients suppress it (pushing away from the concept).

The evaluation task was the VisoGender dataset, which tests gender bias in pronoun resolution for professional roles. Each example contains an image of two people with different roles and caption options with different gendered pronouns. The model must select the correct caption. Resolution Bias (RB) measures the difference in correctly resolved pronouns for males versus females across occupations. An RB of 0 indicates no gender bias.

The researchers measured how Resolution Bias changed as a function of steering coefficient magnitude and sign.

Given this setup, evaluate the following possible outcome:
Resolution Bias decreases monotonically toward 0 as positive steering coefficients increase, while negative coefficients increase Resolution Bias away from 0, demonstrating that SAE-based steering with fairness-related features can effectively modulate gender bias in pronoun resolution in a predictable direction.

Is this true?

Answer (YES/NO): NO